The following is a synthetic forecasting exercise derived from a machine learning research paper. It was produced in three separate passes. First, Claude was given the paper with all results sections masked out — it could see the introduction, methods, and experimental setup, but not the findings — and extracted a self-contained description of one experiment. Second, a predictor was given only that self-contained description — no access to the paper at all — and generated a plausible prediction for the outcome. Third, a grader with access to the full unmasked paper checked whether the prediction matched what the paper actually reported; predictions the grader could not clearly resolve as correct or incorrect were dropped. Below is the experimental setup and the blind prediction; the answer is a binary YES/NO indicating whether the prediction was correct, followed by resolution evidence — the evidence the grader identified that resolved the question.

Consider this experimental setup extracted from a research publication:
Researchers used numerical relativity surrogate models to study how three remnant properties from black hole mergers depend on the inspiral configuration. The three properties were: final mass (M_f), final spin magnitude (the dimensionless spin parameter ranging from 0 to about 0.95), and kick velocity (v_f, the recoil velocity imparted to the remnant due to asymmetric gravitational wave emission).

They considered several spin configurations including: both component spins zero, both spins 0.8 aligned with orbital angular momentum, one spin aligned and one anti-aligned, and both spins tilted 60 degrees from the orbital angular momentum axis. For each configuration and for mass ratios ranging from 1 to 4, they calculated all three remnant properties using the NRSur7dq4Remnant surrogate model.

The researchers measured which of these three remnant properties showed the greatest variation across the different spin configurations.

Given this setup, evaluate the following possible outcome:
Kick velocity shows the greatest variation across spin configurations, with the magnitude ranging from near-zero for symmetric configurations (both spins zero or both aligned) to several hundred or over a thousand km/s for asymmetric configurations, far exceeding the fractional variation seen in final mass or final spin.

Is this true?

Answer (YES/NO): YES